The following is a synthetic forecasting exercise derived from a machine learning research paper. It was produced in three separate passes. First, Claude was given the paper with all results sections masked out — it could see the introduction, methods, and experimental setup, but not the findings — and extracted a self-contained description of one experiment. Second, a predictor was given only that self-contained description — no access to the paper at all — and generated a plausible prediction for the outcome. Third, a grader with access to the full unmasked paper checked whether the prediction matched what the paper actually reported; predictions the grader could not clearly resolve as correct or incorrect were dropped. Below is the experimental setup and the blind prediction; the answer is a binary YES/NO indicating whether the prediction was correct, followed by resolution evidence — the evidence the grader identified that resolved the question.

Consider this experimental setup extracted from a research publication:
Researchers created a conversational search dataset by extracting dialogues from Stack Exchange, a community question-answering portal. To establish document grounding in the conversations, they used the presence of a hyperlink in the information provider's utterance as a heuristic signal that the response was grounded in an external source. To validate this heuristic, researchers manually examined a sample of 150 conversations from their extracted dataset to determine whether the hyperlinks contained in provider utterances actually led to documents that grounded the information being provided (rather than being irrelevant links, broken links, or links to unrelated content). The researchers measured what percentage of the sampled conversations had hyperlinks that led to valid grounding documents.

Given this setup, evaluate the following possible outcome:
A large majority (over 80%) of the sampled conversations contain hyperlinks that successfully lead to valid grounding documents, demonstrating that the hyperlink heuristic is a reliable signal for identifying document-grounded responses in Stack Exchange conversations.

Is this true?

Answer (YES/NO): YES